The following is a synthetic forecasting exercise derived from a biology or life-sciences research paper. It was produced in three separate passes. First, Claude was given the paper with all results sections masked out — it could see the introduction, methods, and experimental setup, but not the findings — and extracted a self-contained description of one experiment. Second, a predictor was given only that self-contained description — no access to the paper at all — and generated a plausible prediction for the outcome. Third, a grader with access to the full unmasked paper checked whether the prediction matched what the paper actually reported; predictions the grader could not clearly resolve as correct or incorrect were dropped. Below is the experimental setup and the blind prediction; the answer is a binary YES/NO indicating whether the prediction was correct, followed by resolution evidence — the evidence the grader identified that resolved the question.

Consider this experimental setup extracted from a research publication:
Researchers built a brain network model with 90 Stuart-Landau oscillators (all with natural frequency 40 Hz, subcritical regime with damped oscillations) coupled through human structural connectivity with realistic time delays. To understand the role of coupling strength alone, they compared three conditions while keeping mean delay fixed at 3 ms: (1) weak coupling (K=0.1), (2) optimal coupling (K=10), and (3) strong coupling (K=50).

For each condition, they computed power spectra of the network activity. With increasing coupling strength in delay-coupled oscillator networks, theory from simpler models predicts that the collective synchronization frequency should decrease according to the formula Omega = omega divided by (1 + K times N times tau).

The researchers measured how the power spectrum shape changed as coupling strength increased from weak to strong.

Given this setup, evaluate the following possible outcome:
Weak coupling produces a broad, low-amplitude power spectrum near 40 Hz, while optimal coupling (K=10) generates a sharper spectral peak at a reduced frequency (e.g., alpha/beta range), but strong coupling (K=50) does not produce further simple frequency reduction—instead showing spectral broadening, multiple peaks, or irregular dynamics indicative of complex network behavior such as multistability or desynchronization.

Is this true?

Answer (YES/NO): NO